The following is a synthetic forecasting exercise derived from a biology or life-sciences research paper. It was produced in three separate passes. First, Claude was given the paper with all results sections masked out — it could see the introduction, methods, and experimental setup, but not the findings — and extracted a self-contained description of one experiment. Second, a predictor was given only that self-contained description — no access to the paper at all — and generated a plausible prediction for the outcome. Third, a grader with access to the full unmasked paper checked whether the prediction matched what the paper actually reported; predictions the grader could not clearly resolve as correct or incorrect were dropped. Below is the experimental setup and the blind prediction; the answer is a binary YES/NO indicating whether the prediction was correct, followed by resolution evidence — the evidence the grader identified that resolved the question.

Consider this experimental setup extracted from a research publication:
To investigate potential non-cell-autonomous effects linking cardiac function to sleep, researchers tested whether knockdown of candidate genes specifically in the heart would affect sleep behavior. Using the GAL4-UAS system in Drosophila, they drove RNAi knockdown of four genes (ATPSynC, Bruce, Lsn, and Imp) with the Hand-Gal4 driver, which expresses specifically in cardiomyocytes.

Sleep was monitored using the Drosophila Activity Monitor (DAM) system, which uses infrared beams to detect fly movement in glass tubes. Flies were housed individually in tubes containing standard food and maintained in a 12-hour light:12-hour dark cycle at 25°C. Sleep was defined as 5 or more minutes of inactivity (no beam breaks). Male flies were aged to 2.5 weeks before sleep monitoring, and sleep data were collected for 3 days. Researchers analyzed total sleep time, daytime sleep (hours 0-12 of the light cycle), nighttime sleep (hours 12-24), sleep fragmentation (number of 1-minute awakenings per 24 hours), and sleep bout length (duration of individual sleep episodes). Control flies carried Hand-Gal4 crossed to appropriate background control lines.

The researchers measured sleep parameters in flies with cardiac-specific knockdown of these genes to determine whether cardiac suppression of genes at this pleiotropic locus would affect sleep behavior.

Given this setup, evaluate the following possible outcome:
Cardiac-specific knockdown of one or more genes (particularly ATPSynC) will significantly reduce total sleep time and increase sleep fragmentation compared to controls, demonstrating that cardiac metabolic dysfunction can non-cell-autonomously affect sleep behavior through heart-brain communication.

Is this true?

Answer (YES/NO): NO